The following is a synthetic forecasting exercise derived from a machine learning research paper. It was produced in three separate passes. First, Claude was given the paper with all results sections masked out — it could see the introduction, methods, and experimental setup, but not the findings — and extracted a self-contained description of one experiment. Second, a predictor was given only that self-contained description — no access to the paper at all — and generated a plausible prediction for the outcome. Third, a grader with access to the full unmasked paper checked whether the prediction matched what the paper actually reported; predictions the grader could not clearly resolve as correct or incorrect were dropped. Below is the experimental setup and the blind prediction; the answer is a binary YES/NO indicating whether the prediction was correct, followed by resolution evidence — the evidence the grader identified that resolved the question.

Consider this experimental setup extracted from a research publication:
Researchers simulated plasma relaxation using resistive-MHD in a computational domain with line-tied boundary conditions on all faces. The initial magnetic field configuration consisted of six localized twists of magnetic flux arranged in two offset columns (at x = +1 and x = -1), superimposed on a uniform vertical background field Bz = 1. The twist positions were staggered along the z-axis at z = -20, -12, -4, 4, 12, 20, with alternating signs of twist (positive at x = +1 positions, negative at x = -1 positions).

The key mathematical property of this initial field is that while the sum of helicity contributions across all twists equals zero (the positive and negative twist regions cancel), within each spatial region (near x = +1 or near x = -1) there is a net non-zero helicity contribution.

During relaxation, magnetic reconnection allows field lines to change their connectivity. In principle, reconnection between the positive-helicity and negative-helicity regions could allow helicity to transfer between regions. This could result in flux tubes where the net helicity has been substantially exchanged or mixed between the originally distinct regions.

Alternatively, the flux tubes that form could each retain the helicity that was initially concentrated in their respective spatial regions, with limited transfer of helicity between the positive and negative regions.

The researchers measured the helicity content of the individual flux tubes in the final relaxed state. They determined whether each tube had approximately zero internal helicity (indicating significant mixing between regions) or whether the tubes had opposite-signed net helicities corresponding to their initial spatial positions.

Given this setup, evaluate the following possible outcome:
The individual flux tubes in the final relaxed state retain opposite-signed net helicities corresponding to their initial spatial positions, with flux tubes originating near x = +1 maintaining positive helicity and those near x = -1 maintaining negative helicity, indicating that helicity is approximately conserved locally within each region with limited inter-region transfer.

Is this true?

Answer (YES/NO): YES